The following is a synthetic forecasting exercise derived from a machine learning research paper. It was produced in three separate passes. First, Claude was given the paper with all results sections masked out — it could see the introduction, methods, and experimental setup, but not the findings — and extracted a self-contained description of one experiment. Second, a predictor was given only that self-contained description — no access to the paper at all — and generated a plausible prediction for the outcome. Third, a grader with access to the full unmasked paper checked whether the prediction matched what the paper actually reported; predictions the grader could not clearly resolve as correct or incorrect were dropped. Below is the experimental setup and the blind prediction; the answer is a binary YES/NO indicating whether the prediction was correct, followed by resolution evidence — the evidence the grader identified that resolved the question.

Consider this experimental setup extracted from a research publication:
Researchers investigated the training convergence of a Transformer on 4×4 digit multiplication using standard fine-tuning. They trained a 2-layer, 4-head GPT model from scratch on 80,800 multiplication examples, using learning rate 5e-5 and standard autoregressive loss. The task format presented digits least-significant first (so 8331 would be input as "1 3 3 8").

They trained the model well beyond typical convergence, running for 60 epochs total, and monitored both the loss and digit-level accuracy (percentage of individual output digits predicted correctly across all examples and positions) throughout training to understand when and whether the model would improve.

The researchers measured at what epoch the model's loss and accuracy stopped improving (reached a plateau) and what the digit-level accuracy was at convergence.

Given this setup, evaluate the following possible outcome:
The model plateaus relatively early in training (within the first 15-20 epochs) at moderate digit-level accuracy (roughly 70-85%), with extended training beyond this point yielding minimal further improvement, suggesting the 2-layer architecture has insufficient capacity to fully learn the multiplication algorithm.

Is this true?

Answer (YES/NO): YES